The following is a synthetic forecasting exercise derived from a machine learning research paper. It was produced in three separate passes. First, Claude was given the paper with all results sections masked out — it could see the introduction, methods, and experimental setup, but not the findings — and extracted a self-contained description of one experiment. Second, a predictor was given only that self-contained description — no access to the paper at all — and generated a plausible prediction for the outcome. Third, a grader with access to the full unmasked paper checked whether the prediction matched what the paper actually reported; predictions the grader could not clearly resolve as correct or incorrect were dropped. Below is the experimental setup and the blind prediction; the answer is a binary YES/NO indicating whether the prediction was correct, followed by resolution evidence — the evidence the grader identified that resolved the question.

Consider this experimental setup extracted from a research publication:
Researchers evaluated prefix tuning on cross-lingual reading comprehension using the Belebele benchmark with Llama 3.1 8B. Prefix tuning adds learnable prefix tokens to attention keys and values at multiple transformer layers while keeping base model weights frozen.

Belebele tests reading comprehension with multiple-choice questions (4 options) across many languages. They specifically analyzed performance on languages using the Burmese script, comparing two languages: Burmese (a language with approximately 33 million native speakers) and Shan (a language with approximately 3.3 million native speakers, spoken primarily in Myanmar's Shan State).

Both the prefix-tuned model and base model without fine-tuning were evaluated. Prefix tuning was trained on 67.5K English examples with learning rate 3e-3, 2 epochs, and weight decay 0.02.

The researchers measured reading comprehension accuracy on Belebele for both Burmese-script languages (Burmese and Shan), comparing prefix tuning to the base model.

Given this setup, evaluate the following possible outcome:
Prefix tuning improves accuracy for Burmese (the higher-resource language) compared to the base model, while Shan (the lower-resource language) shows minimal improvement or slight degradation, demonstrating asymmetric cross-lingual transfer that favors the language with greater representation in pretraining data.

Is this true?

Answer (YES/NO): YES